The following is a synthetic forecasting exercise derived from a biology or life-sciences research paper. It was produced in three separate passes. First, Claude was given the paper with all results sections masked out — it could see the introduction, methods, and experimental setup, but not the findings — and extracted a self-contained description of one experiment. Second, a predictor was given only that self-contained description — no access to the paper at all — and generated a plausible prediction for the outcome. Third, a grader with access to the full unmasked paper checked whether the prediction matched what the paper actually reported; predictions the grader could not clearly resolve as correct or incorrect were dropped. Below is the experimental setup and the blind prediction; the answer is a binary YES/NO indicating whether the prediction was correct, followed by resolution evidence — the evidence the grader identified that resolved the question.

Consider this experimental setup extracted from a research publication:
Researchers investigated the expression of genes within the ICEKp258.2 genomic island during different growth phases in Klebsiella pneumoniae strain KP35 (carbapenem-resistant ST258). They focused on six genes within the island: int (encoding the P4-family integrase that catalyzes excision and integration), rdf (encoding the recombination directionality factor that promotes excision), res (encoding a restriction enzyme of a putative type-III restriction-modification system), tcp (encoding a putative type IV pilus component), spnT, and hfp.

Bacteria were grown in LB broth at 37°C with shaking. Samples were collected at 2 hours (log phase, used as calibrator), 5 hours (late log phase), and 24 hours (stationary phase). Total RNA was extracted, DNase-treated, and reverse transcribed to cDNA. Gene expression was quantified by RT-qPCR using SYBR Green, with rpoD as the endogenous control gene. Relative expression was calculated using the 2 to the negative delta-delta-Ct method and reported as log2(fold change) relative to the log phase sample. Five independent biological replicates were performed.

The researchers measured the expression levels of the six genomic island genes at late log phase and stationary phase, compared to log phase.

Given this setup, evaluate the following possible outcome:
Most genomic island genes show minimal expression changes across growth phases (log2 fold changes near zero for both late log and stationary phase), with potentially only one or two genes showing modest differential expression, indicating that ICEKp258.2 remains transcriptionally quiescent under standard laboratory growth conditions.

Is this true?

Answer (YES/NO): NO